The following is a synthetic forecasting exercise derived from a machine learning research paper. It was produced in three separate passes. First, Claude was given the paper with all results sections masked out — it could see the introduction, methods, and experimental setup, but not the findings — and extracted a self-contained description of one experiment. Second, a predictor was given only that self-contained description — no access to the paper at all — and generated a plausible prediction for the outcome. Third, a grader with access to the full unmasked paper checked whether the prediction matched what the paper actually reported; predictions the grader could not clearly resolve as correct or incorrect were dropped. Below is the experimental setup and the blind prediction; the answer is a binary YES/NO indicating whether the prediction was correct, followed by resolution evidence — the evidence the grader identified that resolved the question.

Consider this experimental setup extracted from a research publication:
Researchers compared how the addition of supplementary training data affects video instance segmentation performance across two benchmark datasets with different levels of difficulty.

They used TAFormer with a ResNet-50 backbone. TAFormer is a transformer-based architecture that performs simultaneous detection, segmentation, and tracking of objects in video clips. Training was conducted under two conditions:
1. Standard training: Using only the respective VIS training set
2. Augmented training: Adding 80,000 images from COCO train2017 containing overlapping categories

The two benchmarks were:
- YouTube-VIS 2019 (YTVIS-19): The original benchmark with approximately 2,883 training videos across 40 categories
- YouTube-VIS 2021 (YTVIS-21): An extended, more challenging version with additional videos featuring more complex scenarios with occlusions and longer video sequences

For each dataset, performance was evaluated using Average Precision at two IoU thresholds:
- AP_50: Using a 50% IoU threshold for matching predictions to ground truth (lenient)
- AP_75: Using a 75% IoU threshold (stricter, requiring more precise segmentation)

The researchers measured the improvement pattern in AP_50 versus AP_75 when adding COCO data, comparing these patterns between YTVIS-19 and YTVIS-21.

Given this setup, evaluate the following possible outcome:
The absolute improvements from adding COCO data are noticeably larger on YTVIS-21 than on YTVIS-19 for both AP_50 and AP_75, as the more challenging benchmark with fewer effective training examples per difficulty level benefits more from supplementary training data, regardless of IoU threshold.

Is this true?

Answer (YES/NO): NO